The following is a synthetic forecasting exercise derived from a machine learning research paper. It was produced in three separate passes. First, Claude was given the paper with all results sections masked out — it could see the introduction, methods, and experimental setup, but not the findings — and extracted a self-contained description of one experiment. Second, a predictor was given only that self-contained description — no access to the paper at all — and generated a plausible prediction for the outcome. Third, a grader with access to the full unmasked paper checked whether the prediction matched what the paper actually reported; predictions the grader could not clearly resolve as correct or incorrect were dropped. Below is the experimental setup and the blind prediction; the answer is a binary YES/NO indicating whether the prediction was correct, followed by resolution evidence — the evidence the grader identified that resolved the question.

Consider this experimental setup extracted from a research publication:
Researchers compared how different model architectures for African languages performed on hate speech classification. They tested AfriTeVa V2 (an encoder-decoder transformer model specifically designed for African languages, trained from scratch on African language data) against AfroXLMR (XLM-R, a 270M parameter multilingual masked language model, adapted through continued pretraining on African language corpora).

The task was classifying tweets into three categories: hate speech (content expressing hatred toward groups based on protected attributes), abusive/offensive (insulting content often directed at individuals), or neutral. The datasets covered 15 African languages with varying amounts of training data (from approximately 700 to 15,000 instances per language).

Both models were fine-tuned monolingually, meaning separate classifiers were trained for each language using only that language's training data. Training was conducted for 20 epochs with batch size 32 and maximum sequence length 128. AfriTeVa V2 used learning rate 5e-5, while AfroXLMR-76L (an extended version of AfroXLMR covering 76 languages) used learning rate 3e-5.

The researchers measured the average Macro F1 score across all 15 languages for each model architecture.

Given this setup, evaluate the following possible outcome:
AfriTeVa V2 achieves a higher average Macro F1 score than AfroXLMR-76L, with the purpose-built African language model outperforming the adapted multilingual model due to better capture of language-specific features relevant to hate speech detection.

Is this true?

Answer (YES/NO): NO